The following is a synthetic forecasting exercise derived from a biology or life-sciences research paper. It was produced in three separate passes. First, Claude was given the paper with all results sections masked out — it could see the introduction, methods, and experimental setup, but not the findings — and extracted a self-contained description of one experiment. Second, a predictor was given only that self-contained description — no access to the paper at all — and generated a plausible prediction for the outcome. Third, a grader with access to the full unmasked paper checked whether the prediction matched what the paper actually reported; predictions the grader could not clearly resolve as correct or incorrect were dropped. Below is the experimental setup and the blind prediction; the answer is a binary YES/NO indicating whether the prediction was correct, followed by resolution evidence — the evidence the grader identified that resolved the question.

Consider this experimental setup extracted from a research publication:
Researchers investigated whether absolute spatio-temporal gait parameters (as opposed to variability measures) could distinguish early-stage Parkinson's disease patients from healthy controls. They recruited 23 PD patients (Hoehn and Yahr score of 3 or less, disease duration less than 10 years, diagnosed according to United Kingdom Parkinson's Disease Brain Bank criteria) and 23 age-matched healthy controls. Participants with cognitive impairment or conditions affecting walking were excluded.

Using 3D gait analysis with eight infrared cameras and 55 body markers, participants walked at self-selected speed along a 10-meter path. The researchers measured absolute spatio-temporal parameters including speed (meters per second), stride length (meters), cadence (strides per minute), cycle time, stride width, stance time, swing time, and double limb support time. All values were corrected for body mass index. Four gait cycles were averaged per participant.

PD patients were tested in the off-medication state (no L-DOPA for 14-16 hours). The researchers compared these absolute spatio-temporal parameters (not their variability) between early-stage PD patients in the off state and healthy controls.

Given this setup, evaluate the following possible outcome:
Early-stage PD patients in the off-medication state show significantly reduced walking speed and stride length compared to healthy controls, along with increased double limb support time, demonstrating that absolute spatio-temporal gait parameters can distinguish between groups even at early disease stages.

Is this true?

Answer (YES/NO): NO